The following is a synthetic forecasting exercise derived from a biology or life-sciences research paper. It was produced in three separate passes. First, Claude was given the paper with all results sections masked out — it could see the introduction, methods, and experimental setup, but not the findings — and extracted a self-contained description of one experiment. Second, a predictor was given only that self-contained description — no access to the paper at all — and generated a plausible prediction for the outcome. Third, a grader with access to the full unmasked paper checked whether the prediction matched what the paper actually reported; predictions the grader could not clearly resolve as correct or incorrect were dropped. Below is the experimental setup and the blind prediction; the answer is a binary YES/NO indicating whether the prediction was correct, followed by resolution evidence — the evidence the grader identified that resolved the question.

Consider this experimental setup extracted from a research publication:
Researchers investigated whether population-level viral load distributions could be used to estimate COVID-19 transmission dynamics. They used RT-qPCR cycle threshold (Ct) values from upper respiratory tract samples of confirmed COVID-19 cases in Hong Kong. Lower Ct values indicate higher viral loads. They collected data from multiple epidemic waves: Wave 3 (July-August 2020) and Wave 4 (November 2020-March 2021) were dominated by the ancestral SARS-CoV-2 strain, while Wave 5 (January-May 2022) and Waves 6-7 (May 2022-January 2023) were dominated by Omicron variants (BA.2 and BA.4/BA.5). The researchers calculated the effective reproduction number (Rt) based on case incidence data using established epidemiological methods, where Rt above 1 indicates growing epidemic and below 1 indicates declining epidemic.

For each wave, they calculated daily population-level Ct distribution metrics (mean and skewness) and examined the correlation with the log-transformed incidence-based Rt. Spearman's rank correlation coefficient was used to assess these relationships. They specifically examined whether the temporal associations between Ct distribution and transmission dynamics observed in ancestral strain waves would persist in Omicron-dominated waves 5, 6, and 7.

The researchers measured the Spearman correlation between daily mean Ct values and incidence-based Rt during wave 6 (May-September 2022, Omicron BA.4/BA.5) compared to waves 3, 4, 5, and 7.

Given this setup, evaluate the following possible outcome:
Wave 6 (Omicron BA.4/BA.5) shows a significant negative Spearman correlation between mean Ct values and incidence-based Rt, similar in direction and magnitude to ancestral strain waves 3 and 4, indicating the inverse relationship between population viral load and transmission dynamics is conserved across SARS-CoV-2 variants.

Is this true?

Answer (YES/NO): NO